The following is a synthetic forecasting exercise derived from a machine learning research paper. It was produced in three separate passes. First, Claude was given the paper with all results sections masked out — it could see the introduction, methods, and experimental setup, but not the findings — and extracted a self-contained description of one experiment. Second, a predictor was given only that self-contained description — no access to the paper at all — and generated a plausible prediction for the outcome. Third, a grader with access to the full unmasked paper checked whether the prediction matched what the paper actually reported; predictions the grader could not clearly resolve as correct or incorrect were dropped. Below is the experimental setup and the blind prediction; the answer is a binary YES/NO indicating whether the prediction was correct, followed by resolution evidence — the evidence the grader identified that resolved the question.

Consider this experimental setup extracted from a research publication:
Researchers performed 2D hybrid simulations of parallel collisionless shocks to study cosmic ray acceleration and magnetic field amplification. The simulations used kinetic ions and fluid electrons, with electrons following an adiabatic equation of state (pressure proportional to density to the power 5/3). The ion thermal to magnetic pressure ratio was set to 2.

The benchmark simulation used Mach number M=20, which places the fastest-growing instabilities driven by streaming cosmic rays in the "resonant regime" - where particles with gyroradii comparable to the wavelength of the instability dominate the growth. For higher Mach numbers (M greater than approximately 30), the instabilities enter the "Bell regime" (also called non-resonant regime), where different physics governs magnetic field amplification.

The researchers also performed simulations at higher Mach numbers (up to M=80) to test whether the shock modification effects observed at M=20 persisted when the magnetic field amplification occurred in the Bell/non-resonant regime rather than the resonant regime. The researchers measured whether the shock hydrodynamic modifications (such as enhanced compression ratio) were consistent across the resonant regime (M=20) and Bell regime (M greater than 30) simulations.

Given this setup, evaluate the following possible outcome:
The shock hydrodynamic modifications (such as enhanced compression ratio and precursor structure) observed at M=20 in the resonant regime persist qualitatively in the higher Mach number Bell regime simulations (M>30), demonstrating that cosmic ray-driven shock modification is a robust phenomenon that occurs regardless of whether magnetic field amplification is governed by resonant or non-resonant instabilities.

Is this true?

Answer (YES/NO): YES